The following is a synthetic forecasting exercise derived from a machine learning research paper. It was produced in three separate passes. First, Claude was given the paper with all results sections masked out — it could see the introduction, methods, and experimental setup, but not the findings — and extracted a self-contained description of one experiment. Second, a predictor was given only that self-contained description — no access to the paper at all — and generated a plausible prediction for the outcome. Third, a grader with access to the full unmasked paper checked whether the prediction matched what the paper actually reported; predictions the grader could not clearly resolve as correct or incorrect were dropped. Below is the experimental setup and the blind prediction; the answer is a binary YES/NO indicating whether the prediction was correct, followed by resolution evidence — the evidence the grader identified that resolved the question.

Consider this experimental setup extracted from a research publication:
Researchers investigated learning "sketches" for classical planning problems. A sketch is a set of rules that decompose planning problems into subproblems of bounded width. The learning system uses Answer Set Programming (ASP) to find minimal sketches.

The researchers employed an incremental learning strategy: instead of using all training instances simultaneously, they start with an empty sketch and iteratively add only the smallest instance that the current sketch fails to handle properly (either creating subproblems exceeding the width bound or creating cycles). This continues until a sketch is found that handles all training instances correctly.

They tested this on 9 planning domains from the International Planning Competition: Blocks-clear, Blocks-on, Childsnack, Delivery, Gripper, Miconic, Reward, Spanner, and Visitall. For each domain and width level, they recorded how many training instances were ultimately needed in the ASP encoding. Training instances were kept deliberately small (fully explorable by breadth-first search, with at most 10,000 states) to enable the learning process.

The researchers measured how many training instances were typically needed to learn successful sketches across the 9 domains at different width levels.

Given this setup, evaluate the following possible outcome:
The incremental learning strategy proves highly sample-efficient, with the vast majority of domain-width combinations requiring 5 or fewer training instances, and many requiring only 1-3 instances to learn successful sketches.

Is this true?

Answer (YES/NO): YES